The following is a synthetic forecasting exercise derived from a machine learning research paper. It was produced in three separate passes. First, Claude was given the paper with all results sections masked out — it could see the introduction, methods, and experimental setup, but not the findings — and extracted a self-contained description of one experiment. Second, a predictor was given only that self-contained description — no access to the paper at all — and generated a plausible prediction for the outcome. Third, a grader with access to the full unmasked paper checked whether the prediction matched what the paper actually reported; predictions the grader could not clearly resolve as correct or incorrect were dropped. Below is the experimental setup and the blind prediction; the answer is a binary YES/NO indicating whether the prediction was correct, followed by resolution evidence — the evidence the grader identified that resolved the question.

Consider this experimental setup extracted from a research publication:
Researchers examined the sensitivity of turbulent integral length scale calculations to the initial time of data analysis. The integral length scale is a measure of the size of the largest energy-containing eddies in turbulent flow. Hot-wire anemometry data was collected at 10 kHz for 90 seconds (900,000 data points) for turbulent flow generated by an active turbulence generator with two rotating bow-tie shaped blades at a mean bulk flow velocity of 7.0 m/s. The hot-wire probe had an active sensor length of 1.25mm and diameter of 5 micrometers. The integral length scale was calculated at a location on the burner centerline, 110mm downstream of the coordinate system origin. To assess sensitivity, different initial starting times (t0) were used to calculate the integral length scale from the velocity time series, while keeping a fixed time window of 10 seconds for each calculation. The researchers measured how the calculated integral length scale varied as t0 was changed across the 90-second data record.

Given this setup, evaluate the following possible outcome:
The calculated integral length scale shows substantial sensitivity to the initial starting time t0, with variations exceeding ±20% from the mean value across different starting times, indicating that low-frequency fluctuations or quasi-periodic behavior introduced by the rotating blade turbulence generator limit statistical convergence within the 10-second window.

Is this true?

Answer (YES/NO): NO